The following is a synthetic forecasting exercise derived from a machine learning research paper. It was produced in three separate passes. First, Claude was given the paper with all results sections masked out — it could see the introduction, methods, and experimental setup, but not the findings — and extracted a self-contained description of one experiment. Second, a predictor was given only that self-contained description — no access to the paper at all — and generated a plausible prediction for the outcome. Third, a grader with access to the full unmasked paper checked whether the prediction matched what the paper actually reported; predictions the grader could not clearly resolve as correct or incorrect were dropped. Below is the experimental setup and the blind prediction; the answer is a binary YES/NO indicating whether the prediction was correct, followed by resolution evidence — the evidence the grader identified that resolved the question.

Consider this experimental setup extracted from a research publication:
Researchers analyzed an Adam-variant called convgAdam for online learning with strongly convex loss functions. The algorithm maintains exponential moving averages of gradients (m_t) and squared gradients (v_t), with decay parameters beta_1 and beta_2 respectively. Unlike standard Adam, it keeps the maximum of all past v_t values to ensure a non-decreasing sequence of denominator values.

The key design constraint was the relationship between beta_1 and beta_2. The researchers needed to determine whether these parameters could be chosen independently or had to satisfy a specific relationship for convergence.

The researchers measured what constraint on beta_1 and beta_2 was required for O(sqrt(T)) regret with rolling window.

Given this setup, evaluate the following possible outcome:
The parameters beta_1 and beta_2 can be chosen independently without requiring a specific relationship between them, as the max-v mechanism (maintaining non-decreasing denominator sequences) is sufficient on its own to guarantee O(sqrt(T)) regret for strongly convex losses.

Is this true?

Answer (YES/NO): NO